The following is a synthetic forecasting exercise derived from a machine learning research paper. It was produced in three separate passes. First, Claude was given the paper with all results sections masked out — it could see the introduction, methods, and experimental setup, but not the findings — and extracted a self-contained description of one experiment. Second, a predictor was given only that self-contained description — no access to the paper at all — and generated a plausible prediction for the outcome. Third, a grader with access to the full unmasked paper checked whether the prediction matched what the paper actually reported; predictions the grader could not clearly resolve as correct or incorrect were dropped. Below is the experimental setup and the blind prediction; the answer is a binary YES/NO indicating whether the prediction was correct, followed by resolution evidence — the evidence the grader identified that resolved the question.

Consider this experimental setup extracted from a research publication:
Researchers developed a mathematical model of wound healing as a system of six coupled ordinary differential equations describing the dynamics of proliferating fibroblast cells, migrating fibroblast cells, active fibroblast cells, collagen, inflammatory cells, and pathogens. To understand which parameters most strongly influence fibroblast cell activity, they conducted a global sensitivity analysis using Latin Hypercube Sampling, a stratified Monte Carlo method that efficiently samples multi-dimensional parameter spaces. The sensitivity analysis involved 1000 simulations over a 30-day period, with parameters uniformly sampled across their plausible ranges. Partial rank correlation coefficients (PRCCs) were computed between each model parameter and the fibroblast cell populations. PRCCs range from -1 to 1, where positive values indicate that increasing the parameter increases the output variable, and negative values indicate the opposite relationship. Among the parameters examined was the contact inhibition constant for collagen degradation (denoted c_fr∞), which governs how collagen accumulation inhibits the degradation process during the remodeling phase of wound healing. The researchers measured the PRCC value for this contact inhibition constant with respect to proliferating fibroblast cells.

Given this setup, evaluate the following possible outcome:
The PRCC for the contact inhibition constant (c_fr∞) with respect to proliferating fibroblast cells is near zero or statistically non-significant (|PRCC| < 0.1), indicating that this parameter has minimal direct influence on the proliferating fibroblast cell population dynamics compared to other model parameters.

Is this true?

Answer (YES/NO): NO